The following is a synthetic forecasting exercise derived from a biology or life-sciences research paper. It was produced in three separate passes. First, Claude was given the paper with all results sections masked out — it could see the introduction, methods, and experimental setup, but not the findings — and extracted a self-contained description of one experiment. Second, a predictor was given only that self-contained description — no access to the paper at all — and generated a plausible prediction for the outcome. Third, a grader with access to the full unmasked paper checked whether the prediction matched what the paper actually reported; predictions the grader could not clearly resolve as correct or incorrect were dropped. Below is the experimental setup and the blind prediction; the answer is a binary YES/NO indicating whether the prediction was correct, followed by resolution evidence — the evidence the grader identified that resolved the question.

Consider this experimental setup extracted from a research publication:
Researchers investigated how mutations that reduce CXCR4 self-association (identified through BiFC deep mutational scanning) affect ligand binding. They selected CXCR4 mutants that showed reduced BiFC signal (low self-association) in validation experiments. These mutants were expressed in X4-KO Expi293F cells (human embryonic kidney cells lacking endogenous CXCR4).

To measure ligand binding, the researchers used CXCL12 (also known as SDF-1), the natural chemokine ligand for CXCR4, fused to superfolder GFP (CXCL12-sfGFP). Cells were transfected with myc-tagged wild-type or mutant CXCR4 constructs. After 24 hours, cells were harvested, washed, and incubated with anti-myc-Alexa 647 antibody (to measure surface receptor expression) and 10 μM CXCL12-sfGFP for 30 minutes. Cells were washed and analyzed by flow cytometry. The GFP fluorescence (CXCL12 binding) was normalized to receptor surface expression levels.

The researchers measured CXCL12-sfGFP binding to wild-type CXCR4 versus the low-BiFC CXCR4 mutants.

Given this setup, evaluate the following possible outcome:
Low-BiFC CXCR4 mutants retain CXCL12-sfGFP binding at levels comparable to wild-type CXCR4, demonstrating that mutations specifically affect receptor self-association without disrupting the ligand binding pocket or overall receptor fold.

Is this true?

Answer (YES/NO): NO